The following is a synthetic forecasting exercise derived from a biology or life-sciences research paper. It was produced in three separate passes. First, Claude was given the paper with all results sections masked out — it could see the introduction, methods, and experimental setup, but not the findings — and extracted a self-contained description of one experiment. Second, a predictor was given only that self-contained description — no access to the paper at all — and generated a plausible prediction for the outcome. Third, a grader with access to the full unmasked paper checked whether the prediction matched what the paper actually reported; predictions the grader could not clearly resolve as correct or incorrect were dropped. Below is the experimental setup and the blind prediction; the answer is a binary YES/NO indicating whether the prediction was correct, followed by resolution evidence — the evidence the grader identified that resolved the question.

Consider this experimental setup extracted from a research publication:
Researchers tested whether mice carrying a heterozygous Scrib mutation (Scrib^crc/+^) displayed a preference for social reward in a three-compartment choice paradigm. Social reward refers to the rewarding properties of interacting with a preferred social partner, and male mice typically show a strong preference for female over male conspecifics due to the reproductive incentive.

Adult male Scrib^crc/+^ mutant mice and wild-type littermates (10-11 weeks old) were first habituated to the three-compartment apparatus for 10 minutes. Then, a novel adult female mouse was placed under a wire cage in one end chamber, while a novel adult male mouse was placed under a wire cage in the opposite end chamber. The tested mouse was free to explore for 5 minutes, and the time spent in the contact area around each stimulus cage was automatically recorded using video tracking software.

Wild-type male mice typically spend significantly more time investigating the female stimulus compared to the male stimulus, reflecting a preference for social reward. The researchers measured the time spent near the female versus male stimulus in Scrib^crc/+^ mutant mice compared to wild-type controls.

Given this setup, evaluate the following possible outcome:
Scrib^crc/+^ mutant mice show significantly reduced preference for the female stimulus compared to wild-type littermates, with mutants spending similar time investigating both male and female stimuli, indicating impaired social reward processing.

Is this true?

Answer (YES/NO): YES